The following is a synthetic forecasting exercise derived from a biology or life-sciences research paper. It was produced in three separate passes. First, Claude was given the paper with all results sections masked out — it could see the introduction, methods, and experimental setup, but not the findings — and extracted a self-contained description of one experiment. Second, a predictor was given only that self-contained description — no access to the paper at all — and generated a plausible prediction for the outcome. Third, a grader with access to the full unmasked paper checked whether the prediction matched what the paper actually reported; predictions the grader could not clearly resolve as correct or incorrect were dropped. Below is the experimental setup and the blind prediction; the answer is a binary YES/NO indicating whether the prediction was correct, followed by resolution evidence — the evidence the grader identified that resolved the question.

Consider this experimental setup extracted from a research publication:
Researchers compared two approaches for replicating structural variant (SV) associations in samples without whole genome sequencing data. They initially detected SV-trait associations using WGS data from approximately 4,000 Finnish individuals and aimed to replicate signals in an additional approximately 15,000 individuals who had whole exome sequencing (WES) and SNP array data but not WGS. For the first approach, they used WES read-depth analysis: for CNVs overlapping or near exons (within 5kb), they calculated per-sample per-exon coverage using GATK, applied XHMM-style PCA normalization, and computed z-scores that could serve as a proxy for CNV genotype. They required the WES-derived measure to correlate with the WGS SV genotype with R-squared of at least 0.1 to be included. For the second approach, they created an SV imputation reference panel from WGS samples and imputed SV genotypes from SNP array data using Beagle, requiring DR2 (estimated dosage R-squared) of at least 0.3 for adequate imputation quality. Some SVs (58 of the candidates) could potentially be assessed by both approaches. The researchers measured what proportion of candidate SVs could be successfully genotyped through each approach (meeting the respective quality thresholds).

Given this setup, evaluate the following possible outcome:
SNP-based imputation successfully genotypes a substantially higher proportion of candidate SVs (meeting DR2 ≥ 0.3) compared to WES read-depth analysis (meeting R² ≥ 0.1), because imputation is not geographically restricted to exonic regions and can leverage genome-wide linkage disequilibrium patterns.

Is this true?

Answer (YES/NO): YES